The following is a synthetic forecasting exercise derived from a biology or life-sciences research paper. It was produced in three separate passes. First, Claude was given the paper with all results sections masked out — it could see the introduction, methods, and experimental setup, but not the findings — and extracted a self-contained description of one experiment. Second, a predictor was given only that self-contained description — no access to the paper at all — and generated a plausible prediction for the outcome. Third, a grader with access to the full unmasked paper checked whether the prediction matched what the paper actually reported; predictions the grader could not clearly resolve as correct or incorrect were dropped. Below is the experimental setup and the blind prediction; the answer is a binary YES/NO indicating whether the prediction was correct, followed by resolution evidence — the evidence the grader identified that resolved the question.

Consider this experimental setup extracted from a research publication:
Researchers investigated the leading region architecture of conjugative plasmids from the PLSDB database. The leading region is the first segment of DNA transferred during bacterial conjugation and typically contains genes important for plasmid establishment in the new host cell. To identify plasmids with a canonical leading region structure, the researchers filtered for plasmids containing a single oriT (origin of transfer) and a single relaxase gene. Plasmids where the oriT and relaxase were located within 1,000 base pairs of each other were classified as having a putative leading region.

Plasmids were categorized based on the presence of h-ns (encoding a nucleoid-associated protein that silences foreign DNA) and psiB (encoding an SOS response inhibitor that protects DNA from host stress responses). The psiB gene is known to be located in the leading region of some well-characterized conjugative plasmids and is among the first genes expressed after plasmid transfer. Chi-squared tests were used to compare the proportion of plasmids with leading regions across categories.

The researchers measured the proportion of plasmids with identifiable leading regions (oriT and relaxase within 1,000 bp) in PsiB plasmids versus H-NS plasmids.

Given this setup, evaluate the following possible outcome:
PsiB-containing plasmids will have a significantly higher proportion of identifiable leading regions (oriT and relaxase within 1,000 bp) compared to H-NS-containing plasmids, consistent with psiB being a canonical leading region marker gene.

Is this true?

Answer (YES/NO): YES